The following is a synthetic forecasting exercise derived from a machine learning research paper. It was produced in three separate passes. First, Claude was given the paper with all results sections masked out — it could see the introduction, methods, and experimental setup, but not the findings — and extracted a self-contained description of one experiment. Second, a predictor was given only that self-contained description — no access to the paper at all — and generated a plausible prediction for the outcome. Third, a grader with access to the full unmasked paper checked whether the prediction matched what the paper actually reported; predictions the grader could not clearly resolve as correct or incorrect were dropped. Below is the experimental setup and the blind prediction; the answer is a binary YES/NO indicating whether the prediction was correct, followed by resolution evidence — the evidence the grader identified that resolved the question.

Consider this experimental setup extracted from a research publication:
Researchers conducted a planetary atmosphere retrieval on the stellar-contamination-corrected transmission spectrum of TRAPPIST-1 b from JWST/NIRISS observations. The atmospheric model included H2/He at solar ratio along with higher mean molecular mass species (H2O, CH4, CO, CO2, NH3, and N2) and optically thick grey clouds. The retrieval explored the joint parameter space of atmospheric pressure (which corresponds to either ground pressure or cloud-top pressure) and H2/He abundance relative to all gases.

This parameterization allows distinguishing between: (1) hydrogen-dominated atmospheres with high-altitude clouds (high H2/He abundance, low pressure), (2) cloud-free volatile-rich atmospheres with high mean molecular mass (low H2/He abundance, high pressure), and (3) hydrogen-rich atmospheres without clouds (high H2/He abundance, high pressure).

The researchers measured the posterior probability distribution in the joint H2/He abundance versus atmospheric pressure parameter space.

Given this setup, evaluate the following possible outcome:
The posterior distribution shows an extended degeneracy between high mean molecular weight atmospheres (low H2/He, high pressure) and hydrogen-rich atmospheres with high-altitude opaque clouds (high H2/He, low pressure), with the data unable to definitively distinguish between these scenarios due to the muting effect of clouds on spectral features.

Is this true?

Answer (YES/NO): YES